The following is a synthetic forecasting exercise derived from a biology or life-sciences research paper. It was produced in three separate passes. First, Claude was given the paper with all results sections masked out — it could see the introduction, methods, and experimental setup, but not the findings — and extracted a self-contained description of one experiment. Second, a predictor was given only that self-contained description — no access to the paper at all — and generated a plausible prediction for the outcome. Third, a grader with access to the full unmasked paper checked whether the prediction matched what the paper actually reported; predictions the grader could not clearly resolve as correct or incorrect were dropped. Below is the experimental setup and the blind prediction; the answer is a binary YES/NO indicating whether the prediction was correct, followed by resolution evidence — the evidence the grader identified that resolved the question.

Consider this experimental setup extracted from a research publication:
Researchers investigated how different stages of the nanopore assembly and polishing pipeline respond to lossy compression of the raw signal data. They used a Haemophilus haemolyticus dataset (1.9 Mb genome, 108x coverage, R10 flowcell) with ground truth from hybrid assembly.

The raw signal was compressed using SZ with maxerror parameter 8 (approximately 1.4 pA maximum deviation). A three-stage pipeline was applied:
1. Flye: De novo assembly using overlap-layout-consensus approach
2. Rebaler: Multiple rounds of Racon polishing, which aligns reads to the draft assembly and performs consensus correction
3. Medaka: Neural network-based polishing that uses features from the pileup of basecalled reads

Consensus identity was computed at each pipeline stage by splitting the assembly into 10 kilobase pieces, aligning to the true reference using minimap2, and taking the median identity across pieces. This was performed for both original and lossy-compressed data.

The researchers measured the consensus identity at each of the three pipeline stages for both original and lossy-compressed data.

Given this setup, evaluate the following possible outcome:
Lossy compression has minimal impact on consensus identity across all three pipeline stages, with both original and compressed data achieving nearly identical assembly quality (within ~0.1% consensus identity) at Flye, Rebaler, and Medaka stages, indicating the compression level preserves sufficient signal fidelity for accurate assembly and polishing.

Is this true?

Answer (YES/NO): NO